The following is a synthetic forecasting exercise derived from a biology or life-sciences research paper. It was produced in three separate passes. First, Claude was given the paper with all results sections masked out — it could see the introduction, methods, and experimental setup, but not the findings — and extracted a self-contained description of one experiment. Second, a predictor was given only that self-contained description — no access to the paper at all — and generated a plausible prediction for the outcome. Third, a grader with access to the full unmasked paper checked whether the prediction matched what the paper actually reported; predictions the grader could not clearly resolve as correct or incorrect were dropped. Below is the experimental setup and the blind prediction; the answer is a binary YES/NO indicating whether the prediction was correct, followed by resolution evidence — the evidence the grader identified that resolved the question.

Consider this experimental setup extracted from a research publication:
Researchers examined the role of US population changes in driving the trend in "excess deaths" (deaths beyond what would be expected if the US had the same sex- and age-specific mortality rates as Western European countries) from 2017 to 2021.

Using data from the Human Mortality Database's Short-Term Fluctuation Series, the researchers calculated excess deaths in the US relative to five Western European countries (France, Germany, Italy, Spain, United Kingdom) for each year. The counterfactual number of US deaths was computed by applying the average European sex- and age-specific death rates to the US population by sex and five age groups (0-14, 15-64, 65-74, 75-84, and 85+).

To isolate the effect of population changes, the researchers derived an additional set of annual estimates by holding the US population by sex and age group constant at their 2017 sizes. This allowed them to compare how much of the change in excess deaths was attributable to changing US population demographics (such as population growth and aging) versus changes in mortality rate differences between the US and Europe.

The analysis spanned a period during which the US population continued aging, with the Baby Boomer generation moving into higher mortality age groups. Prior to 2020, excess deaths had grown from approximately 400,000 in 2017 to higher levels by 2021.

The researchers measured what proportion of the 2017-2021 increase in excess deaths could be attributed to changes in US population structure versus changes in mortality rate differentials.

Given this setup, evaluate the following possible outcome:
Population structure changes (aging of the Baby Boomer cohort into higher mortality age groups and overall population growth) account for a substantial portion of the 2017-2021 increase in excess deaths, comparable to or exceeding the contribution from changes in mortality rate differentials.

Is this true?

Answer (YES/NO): NO